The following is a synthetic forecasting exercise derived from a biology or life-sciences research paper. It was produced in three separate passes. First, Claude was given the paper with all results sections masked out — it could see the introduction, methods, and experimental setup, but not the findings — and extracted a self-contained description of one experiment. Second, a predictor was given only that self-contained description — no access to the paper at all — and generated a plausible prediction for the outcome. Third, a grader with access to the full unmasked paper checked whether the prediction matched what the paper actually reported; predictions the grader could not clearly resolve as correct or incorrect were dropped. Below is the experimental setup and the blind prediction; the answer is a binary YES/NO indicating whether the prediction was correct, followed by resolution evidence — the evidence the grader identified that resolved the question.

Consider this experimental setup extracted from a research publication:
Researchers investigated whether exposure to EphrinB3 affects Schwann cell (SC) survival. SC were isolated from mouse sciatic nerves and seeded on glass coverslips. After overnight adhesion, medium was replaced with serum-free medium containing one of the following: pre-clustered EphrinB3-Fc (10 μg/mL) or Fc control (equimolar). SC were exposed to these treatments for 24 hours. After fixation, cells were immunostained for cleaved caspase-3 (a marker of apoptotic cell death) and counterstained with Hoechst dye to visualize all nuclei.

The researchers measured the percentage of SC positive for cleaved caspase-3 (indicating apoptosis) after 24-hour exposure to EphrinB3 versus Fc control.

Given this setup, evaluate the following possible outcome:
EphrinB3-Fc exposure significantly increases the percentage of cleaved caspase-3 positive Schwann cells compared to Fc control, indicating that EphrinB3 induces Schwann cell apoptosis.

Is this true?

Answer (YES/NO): NO